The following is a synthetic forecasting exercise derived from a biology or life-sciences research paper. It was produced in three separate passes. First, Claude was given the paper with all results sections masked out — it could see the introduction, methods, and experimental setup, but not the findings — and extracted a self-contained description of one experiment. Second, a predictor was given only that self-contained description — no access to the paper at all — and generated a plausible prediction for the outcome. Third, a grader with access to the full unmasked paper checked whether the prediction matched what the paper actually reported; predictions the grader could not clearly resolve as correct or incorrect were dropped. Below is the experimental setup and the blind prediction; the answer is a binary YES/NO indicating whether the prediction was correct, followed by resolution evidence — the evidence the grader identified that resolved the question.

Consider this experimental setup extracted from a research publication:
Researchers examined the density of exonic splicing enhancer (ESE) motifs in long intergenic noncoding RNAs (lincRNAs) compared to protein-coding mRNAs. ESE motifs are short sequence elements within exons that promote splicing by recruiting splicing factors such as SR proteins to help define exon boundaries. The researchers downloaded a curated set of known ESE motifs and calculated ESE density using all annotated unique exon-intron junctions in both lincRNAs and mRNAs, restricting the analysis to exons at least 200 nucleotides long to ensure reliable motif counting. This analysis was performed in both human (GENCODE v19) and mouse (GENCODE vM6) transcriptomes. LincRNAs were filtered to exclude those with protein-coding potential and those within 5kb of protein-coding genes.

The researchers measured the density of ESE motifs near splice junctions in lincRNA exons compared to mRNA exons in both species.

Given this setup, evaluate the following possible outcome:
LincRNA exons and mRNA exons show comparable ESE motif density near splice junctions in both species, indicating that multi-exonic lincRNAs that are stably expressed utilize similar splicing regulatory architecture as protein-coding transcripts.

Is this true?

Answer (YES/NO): NO